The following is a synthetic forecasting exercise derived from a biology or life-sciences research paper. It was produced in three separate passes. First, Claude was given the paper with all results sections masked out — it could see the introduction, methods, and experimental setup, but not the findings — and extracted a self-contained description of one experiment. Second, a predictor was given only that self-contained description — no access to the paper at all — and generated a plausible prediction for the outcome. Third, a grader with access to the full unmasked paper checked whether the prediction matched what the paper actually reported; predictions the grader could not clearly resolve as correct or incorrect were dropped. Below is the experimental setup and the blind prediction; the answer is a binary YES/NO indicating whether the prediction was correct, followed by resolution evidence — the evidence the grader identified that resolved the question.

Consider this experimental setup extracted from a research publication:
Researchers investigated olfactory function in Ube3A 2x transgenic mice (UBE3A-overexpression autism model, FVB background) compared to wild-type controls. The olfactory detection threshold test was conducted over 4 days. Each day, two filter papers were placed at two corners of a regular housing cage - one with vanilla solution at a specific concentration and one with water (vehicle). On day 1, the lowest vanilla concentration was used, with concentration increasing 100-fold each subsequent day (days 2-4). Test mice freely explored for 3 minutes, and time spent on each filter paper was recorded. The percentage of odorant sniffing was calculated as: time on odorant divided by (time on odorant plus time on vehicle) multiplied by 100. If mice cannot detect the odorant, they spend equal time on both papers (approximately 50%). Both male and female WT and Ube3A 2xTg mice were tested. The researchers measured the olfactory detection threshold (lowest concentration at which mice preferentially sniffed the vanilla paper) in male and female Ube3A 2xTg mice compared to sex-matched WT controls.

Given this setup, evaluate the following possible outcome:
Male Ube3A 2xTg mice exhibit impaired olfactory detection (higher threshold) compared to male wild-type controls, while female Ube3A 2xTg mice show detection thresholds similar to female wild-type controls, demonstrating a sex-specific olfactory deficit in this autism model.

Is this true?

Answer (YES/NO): NO